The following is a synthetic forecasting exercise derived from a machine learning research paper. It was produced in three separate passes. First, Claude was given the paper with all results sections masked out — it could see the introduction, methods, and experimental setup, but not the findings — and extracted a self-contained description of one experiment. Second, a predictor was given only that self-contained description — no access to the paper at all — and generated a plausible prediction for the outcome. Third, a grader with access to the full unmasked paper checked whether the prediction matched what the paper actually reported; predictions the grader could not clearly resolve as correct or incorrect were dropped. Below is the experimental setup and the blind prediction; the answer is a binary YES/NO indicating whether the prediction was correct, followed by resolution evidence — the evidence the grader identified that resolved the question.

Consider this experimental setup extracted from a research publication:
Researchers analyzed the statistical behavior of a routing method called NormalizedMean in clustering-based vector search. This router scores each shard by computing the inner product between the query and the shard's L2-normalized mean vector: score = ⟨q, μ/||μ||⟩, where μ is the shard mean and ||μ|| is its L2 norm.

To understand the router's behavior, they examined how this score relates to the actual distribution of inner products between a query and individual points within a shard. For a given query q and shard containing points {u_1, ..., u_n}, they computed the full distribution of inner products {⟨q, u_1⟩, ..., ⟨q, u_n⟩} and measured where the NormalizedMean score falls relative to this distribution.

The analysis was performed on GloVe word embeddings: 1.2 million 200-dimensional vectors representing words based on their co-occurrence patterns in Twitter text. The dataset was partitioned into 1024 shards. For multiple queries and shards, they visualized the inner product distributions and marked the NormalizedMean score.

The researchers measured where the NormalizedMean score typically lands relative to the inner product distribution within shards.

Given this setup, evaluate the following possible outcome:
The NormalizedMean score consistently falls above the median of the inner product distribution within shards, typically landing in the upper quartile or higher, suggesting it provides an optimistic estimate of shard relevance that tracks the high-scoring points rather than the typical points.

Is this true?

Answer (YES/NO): YES